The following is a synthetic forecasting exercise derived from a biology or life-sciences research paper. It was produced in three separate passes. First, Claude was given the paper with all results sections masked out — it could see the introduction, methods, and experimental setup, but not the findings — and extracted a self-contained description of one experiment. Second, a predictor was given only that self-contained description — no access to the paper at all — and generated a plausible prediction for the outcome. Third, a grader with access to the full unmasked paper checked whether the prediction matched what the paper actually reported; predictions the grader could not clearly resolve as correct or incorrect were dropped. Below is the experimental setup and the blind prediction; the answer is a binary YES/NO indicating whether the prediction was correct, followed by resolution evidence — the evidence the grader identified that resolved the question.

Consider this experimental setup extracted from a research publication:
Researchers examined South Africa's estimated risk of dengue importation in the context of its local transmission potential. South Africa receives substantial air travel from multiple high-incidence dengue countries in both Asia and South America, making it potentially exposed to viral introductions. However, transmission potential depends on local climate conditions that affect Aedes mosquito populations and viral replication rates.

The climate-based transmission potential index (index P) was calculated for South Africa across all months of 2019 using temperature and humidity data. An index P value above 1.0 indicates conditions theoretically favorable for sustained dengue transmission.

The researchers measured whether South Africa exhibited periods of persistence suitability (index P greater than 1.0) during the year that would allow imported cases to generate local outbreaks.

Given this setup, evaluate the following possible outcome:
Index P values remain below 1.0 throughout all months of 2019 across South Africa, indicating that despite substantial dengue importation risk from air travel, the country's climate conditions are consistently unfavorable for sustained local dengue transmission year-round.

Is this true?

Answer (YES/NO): YES